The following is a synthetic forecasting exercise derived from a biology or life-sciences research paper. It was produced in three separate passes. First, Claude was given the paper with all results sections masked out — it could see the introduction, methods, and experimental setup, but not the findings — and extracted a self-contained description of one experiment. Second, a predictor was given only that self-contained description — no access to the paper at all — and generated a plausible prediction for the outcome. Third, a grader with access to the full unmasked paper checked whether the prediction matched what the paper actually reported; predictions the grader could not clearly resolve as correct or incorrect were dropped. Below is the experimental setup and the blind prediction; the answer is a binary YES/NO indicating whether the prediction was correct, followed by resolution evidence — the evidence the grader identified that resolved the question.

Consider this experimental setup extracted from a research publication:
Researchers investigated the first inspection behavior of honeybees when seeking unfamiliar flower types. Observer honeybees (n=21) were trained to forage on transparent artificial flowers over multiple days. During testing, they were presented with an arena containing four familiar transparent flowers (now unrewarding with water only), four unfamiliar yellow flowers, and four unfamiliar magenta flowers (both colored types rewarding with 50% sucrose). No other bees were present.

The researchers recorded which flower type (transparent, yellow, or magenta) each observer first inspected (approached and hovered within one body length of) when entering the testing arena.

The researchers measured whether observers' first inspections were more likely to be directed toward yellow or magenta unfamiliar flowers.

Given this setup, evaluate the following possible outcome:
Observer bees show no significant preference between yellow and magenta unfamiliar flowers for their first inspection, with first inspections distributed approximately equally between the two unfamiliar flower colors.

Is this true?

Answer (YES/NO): NO